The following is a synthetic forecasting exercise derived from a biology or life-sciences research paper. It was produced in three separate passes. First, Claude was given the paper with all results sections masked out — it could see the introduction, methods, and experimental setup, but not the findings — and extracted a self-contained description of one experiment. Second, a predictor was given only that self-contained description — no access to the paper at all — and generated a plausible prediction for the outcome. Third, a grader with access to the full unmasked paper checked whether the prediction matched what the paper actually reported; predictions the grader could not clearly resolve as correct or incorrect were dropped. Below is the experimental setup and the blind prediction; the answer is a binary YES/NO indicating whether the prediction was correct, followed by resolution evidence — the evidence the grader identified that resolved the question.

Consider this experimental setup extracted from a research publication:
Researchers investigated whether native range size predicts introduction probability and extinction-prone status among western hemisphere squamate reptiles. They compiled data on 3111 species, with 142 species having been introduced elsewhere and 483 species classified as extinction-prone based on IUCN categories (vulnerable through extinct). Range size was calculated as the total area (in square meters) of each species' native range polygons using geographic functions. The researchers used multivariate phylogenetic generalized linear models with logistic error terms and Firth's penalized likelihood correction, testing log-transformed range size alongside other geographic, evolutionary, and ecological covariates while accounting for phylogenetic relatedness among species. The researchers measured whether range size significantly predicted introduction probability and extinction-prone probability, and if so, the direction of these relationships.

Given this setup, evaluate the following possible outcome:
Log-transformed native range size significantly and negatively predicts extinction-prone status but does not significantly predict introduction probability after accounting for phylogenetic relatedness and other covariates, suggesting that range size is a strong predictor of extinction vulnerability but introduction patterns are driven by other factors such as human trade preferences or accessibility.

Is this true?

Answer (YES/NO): NO